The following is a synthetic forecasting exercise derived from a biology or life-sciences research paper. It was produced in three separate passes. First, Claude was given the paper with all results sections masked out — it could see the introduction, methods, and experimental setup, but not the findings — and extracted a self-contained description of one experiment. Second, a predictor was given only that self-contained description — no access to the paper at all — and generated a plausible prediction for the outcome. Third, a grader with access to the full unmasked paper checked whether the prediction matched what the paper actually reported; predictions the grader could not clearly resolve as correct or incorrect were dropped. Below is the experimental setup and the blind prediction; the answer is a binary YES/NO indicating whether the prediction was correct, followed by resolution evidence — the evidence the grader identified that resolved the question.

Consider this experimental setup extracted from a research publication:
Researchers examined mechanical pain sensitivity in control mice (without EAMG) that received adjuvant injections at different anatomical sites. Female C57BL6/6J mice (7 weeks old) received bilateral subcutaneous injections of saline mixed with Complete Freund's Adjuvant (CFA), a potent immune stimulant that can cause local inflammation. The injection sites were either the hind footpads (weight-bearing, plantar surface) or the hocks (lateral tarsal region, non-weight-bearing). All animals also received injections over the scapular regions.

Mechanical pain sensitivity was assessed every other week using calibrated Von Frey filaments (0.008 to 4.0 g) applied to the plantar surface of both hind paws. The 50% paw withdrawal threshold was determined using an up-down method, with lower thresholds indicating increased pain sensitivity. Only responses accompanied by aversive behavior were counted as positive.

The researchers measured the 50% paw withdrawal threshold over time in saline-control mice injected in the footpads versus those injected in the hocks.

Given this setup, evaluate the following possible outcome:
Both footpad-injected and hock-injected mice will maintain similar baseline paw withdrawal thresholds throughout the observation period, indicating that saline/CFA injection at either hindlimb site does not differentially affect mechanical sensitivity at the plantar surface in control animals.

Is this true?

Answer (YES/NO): NO